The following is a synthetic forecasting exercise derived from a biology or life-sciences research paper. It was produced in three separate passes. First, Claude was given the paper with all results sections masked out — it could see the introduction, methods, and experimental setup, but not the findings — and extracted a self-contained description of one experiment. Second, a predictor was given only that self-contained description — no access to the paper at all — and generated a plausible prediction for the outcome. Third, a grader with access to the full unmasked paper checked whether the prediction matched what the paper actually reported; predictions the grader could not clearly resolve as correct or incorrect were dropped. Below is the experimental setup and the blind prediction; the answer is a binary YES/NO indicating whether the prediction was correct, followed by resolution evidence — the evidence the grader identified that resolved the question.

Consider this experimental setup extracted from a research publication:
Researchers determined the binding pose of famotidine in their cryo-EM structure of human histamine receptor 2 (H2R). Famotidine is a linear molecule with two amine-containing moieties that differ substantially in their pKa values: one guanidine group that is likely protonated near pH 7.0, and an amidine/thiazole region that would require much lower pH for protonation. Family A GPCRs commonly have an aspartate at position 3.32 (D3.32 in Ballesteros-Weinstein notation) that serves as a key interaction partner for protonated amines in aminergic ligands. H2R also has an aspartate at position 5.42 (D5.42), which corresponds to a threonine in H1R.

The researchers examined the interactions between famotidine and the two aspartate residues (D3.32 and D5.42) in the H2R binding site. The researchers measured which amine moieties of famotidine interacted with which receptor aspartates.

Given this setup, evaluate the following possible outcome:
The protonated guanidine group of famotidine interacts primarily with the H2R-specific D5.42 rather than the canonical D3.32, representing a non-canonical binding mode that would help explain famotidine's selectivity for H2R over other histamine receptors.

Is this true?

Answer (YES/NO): YES